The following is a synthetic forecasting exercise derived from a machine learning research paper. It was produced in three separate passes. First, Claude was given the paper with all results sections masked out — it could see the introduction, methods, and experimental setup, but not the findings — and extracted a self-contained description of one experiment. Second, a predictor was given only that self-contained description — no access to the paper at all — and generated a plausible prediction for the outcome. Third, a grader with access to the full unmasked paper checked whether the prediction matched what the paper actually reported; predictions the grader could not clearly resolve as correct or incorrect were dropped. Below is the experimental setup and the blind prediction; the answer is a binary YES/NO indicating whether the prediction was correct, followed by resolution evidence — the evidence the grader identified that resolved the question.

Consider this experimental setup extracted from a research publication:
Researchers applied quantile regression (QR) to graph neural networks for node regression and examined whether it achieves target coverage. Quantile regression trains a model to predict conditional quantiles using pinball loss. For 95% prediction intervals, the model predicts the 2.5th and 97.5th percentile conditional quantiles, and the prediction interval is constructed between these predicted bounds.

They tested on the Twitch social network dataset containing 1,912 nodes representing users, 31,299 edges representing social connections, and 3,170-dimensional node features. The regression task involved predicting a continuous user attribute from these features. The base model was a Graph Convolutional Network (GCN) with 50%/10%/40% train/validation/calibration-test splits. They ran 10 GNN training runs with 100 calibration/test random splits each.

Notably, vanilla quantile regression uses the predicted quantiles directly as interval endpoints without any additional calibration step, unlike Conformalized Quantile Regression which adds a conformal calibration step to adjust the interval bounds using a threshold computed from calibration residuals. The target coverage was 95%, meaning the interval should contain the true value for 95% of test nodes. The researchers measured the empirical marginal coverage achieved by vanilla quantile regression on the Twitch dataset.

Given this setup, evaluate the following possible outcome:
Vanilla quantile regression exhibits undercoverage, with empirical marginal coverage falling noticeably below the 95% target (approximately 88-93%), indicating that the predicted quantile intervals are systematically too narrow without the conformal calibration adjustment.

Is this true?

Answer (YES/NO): YES